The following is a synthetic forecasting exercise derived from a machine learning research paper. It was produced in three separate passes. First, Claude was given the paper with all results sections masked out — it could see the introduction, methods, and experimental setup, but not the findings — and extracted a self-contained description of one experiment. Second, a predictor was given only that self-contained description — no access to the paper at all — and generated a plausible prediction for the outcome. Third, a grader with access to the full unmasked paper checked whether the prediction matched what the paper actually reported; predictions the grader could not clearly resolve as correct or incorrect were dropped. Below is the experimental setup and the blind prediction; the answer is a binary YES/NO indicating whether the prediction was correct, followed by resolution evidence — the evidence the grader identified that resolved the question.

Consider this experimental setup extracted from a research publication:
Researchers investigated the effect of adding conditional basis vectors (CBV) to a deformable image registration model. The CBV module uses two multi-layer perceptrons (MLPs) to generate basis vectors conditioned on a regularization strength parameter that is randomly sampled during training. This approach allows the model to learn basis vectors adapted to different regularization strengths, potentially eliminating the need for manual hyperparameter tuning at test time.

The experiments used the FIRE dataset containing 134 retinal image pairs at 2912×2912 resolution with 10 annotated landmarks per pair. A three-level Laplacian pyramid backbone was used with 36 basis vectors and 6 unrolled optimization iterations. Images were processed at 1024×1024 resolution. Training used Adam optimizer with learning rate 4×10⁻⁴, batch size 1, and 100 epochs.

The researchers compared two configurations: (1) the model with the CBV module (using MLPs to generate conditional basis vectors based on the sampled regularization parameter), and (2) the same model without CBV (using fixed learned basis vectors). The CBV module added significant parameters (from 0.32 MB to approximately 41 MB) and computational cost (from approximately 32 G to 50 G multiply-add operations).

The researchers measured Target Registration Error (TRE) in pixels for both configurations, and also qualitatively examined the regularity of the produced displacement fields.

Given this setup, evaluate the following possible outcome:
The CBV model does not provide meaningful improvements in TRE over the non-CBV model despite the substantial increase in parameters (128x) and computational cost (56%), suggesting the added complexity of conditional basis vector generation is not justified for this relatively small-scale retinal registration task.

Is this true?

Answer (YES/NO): NO